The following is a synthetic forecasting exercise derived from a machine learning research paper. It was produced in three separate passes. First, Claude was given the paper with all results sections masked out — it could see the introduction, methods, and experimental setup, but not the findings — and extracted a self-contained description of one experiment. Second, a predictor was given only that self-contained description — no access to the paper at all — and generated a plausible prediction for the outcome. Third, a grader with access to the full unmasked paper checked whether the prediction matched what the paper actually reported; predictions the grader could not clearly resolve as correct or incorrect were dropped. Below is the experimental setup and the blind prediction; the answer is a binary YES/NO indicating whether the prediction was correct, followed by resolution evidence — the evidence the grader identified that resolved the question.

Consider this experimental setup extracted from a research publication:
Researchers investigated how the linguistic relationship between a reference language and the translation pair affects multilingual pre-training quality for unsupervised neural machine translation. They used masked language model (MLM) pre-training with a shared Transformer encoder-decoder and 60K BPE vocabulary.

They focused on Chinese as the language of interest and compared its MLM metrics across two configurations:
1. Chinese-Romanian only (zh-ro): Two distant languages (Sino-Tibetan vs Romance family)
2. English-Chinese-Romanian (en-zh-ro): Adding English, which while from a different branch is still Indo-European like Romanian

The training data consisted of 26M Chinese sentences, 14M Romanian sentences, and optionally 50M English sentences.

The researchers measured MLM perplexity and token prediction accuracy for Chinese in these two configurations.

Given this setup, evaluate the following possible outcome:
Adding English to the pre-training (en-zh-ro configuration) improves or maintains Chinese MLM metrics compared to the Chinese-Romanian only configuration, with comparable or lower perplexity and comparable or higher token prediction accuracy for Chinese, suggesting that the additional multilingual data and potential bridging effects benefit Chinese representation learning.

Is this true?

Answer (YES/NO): YES